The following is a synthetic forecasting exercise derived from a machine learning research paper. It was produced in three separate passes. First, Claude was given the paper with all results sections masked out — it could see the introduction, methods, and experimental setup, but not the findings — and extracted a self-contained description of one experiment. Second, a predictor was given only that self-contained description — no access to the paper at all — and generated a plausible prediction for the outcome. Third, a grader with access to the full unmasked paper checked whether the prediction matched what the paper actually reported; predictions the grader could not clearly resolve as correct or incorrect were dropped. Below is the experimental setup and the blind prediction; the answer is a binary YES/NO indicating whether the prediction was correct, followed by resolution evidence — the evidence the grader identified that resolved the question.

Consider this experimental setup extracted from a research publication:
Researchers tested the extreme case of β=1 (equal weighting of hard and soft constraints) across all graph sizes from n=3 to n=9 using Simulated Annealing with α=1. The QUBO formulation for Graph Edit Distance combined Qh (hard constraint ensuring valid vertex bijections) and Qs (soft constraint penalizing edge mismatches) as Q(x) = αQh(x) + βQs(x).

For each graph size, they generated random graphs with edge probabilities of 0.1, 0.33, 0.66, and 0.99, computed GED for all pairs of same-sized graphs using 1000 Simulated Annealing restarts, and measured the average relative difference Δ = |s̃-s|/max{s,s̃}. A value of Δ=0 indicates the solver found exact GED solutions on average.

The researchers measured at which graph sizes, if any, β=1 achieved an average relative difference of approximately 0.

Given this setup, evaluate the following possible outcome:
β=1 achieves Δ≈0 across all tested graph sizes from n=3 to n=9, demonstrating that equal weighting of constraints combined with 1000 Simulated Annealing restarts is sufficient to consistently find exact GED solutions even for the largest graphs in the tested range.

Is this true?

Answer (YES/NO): NO